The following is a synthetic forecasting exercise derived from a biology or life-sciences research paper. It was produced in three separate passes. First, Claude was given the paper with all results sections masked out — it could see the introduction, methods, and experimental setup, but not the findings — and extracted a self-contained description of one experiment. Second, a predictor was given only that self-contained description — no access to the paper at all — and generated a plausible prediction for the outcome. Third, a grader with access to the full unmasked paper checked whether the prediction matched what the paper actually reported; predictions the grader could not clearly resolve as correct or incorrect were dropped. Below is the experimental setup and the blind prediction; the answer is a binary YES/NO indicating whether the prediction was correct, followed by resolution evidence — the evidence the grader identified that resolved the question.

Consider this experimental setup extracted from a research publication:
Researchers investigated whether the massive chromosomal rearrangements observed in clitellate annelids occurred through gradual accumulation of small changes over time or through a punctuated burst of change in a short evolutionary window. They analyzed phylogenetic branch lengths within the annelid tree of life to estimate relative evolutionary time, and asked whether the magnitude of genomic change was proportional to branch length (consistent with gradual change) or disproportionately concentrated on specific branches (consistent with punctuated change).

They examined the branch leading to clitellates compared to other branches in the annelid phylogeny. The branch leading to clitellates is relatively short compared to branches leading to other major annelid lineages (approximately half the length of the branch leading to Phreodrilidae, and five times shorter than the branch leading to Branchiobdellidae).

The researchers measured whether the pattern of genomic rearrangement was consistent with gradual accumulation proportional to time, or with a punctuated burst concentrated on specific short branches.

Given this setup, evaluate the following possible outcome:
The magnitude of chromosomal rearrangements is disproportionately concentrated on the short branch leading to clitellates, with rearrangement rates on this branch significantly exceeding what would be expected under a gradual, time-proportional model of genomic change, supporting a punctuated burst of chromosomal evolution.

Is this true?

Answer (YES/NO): YES